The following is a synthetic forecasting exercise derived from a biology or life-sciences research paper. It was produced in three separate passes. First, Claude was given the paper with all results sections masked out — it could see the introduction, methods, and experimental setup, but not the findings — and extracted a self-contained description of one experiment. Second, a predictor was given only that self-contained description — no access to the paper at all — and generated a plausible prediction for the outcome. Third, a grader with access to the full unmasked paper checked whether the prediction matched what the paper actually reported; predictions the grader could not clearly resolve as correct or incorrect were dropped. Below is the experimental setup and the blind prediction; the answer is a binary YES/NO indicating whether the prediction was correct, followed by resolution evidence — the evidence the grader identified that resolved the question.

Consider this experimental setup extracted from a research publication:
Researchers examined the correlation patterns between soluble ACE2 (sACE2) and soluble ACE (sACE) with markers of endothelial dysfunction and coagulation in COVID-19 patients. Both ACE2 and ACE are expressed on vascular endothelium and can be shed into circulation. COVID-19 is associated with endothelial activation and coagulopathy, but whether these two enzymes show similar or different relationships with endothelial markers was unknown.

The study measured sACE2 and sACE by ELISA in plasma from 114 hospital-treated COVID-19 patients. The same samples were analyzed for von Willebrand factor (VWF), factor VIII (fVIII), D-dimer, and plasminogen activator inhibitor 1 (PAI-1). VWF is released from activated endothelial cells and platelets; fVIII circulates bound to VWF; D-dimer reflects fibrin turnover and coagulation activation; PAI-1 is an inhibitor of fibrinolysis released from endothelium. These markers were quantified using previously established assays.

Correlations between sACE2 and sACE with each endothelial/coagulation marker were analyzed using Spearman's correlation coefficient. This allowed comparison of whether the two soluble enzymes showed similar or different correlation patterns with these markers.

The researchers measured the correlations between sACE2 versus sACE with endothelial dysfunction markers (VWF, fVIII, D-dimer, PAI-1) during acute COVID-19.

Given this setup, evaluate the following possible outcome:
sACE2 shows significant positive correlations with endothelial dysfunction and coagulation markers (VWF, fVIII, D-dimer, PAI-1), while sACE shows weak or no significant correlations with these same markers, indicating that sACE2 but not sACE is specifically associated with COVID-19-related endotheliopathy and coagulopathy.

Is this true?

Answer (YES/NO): NO